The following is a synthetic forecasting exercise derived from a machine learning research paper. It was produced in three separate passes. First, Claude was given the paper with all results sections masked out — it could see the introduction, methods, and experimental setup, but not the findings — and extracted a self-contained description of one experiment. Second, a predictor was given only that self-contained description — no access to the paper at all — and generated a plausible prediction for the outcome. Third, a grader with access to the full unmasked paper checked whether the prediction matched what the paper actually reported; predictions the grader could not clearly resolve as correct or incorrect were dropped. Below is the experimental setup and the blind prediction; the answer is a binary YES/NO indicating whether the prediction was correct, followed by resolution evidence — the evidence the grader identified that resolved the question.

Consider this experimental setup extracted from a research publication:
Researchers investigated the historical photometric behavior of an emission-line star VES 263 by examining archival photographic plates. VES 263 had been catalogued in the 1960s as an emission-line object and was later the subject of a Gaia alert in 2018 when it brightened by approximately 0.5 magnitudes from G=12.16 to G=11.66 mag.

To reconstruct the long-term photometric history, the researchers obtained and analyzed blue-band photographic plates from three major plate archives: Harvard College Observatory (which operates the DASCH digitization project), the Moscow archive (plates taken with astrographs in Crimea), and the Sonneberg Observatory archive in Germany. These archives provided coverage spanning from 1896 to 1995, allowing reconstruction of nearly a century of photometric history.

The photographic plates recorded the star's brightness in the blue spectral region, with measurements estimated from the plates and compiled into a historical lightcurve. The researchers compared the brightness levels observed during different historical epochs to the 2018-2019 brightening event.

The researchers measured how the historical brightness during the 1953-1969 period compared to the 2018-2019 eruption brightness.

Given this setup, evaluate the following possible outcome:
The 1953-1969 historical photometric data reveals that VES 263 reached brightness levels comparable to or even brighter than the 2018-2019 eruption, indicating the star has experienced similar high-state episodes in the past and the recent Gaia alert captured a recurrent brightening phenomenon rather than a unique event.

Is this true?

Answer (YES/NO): YES